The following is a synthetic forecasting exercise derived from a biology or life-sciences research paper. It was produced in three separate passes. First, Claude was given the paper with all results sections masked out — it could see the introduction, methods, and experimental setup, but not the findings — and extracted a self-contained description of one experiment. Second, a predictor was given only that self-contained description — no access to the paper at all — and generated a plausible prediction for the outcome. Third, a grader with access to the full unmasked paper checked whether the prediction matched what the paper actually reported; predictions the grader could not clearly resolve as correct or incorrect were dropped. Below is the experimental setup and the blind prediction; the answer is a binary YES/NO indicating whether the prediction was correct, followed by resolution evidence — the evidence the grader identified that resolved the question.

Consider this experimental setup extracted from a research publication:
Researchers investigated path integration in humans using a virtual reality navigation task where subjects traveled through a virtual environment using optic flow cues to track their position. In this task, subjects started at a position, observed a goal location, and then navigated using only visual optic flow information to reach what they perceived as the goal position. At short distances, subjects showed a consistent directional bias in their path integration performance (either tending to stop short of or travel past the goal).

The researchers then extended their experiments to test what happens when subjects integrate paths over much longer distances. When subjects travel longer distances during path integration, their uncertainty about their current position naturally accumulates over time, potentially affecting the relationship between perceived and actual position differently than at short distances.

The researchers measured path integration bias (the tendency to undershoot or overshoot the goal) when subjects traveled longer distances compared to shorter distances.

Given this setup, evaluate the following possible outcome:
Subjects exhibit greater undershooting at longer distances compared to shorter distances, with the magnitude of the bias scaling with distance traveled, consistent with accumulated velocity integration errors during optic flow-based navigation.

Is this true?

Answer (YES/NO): NO